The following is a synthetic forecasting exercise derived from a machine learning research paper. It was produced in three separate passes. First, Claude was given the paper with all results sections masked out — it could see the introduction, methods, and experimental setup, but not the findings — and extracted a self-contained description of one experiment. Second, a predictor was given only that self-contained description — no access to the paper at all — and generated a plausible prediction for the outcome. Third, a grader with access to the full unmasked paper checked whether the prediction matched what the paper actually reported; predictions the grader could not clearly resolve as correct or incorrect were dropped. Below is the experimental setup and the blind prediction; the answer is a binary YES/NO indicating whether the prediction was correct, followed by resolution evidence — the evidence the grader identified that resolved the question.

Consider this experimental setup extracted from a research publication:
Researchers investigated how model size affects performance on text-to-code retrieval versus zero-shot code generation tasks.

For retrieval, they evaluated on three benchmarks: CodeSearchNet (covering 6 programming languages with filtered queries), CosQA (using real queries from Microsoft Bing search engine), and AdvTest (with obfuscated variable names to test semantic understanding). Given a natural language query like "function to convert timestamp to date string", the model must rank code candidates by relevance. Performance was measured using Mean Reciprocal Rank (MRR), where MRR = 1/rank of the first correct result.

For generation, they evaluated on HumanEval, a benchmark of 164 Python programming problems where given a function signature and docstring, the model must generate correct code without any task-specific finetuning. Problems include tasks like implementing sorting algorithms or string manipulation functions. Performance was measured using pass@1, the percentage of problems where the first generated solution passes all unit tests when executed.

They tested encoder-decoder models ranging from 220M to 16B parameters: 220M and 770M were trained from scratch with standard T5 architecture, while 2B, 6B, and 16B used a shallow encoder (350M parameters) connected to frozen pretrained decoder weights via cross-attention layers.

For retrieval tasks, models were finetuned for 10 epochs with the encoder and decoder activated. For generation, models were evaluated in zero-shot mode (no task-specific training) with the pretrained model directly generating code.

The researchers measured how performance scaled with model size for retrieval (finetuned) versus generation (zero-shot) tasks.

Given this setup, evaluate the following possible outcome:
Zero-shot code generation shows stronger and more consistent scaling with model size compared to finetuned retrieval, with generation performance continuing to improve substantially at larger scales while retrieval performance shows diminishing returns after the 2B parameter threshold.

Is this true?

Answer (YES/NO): NO